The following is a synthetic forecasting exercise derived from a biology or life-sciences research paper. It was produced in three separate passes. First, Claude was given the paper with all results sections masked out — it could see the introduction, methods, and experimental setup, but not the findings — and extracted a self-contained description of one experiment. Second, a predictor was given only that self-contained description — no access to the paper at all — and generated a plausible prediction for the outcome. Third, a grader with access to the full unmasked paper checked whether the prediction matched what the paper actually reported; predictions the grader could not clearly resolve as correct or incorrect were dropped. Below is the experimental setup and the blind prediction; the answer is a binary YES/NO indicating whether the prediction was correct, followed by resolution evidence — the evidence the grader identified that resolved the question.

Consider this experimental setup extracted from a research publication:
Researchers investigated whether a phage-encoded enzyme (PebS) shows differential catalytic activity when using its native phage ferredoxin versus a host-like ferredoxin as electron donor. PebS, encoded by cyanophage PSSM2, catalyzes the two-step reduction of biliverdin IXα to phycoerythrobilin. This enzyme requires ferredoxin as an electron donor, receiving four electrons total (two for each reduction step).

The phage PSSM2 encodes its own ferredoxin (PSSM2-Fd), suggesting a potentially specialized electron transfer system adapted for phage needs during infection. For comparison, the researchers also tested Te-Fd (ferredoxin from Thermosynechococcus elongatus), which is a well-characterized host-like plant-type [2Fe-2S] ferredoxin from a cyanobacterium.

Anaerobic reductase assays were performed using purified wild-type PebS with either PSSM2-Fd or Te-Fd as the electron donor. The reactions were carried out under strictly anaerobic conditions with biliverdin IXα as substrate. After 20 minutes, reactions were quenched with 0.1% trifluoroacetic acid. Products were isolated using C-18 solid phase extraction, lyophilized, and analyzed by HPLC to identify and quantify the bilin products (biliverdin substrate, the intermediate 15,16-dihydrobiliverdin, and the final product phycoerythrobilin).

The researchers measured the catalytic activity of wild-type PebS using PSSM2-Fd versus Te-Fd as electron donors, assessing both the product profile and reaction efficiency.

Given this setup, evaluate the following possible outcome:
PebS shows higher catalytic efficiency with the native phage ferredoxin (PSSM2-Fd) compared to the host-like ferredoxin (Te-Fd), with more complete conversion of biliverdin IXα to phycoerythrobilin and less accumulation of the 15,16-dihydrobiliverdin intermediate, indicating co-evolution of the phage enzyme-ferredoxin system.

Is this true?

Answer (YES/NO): YES